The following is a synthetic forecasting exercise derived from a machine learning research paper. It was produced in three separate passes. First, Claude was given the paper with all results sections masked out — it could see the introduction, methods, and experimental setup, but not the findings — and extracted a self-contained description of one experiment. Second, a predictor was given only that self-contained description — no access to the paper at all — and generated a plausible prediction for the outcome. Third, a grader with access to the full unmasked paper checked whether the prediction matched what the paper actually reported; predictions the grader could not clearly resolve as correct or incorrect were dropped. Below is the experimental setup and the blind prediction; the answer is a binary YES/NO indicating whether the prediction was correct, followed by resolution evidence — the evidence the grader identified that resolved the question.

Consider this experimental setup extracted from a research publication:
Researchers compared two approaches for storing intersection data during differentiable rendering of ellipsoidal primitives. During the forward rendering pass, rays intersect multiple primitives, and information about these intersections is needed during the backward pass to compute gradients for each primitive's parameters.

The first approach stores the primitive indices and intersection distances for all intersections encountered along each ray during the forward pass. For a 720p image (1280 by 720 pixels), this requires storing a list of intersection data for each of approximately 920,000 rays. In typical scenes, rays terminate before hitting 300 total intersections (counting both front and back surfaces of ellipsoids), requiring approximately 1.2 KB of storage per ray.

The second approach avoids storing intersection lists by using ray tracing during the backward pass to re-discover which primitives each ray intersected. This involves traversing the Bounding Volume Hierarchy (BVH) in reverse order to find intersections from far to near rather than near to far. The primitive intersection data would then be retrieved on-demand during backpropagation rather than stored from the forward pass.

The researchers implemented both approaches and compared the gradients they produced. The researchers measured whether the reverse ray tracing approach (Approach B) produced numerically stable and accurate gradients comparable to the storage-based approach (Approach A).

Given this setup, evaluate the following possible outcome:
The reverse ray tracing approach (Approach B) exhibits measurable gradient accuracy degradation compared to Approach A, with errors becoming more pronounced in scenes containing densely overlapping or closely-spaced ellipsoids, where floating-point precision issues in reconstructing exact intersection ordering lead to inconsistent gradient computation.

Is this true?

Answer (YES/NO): NO